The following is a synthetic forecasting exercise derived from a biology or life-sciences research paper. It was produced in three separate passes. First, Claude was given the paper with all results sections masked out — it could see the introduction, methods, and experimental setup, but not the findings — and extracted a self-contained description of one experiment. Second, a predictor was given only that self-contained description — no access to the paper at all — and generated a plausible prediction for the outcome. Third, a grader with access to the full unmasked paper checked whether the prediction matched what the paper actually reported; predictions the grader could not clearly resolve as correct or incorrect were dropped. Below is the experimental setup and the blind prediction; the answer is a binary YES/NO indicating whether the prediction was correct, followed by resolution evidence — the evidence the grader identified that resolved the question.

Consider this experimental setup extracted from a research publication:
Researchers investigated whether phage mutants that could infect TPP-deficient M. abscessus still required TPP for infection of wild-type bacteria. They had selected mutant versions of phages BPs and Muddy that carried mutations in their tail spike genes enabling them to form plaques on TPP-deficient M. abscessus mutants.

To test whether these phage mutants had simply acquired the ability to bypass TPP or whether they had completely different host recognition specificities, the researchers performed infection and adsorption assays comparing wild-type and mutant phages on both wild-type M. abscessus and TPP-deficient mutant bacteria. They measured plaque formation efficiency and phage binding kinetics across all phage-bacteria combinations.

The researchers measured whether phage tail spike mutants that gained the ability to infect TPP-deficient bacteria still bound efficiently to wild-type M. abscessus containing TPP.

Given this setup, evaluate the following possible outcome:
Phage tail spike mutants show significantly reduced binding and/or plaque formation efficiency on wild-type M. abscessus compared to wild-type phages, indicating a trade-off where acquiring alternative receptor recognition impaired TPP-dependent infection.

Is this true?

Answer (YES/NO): NO